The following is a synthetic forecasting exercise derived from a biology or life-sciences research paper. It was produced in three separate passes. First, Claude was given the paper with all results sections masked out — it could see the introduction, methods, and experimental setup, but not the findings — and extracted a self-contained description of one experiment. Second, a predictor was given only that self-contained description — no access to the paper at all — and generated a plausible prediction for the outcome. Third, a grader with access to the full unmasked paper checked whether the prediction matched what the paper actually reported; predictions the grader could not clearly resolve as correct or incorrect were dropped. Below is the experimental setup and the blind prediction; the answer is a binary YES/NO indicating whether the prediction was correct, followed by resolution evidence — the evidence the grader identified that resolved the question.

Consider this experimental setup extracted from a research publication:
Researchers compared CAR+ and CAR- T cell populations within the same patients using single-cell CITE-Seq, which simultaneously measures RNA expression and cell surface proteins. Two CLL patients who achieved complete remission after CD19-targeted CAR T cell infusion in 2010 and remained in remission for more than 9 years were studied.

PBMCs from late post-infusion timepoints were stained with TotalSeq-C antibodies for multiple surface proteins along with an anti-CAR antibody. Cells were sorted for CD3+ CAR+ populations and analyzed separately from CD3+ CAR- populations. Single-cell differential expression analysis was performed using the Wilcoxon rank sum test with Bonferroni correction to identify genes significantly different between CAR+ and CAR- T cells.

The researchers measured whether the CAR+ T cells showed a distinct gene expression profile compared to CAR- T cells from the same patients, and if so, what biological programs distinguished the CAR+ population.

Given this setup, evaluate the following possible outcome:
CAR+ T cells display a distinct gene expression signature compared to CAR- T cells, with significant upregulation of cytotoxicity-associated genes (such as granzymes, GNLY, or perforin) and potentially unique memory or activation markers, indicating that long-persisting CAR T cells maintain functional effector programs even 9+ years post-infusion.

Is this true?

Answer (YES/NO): YES